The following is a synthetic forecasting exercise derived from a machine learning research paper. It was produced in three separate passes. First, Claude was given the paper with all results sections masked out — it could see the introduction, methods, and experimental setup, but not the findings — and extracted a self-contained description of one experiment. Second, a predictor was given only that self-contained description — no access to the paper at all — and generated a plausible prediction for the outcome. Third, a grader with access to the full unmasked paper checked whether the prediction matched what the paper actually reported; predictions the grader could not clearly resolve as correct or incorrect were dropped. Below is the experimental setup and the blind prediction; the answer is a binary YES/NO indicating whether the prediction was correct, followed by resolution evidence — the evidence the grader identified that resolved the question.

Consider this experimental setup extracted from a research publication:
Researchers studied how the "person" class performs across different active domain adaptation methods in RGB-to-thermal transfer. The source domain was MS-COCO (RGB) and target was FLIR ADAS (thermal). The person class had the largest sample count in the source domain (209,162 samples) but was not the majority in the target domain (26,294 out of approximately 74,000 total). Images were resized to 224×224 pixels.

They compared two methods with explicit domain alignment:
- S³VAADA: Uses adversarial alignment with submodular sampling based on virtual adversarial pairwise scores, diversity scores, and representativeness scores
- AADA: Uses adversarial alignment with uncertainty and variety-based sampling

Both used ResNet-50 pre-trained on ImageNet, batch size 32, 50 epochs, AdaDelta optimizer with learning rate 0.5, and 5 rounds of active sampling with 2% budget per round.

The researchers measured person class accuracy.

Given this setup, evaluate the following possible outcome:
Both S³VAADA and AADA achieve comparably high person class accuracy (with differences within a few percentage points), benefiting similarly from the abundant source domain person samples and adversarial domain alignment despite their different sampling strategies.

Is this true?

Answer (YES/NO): NO